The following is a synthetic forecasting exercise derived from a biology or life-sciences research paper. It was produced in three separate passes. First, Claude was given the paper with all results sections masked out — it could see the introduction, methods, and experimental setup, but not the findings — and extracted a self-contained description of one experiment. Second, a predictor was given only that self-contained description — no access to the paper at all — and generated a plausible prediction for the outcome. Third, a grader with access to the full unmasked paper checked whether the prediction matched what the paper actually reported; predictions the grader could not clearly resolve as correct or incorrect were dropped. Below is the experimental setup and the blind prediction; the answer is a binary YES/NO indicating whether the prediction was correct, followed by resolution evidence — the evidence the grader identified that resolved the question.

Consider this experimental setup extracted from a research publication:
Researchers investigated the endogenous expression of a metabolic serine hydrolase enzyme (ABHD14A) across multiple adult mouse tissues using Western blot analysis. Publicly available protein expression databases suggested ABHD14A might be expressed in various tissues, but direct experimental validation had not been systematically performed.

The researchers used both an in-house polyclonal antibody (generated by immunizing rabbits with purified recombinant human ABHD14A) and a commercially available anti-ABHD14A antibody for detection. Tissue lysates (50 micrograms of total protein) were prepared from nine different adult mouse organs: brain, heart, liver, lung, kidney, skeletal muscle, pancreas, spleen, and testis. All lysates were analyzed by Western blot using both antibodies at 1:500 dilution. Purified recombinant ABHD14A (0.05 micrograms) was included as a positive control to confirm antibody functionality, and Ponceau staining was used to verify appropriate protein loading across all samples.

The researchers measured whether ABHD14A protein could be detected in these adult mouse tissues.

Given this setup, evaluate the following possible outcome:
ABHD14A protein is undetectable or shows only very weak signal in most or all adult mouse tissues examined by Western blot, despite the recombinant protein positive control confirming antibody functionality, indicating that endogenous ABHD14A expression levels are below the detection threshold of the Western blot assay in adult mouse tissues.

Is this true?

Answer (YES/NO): YES